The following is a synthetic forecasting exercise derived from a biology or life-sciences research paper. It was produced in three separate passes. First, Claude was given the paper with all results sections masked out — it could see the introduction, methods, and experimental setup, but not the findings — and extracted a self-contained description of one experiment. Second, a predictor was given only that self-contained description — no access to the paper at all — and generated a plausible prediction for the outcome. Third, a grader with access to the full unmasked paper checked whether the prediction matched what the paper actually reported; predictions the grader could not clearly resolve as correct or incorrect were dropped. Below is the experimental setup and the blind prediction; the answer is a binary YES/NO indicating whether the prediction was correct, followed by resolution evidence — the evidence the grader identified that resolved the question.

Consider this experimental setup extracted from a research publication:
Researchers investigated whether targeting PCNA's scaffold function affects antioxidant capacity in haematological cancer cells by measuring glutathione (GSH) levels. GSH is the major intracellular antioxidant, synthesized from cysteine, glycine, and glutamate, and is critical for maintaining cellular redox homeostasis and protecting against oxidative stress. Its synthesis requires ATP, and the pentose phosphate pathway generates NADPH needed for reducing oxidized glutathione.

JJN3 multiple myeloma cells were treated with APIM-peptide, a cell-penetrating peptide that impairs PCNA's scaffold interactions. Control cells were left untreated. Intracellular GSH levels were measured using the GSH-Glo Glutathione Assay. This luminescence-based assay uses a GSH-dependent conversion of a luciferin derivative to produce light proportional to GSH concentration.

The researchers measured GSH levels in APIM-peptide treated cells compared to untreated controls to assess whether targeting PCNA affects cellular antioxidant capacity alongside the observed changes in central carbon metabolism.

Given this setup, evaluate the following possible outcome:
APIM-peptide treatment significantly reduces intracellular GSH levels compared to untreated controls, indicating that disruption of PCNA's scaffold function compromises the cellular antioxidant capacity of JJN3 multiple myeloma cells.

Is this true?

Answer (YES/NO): YES